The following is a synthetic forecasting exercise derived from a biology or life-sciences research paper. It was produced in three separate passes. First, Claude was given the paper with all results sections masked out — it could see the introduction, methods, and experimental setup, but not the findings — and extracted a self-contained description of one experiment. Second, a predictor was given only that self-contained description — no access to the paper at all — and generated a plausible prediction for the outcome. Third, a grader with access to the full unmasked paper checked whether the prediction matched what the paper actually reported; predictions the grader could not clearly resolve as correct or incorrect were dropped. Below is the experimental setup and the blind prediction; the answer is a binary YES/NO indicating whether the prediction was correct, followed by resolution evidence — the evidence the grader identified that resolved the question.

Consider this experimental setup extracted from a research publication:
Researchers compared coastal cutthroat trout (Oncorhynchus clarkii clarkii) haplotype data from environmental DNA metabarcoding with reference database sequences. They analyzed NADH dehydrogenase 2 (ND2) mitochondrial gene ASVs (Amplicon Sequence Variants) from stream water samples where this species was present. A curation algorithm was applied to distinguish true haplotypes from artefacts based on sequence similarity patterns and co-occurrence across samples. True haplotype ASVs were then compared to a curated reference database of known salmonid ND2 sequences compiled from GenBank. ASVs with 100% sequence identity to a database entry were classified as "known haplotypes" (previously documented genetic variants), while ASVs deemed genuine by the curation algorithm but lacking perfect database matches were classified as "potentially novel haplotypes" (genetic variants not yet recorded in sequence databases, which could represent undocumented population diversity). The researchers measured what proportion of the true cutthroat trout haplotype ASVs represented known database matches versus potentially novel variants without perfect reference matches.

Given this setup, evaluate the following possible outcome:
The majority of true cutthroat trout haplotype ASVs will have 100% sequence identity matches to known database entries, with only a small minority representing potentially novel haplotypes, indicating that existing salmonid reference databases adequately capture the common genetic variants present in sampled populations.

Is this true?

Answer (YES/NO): YES